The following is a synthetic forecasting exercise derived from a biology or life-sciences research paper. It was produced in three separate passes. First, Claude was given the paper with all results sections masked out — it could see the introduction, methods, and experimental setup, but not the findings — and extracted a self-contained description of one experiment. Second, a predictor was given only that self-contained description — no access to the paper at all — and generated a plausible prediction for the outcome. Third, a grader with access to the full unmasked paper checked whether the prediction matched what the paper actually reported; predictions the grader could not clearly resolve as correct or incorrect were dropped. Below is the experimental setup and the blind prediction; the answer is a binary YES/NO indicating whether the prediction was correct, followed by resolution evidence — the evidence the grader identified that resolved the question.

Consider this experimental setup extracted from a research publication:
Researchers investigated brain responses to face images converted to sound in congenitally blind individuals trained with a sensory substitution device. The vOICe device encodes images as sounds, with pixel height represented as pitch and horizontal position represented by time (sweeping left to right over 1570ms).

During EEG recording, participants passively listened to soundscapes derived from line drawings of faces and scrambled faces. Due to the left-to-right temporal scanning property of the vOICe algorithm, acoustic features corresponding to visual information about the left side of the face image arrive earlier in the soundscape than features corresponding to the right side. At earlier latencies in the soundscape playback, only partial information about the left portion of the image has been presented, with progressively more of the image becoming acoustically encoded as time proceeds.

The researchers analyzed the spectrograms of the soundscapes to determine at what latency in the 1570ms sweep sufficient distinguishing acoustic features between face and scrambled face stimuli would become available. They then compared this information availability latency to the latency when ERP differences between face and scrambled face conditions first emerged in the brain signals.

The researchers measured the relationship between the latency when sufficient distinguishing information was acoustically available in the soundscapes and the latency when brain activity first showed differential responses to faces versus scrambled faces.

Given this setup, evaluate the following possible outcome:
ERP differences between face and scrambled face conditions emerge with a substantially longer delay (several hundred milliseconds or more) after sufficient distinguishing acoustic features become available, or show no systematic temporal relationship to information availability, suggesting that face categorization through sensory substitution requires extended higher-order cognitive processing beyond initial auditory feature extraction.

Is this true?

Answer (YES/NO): NO